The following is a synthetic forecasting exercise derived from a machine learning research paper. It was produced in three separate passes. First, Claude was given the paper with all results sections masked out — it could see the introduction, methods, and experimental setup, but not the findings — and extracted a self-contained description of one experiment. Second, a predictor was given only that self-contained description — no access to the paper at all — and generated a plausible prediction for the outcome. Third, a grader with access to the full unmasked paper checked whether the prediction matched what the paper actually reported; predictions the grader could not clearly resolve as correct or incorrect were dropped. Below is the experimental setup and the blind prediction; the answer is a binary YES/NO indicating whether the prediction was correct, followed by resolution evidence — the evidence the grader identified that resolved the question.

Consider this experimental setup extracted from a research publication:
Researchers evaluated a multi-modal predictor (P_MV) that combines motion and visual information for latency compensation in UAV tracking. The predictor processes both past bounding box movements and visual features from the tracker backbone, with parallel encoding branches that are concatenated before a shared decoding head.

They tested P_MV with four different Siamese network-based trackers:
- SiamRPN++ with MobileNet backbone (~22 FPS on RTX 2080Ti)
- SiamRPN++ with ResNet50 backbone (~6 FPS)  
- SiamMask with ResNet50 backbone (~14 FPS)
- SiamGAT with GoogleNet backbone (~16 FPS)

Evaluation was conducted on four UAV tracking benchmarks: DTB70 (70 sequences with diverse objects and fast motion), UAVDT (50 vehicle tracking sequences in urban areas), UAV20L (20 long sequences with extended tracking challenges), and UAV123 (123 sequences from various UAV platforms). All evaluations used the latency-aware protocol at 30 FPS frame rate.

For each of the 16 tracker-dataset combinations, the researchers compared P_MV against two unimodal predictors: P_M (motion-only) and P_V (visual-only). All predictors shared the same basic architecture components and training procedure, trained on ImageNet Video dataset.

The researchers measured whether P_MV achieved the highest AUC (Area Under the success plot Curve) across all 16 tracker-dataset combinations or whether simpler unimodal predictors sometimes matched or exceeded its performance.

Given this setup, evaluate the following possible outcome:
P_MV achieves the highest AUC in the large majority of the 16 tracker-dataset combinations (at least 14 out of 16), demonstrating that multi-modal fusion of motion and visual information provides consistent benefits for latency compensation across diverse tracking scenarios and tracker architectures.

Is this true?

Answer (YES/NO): YES